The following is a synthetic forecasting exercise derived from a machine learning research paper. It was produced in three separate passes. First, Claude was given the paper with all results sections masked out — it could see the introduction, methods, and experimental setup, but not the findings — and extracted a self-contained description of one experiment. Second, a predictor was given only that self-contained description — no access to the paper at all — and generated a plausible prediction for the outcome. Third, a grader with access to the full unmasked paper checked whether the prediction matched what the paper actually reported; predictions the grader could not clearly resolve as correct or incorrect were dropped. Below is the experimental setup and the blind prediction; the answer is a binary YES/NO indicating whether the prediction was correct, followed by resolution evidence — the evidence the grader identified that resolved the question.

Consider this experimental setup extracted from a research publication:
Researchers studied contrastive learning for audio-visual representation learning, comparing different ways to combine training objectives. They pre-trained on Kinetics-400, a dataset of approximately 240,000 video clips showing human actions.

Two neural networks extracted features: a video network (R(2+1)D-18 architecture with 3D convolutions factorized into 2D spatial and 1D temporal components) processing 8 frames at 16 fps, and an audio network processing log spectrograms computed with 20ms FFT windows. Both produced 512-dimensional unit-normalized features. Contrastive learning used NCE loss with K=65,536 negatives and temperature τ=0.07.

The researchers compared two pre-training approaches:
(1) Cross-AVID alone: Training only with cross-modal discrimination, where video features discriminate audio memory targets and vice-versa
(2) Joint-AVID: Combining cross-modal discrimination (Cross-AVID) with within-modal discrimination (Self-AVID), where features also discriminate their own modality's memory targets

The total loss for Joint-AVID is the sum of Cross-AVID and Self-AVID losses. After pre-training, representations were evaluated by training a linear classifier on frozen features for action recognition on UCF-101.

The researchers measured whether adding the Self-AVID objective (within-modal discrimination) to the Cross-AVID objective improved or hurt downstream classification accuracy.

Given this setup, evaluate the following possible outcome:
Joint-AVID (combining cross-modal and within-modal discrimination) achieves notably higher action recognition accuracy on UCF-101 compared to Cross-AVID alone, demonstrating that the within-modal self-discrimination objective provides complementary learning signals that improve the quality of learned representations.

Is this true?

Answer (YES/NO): NO